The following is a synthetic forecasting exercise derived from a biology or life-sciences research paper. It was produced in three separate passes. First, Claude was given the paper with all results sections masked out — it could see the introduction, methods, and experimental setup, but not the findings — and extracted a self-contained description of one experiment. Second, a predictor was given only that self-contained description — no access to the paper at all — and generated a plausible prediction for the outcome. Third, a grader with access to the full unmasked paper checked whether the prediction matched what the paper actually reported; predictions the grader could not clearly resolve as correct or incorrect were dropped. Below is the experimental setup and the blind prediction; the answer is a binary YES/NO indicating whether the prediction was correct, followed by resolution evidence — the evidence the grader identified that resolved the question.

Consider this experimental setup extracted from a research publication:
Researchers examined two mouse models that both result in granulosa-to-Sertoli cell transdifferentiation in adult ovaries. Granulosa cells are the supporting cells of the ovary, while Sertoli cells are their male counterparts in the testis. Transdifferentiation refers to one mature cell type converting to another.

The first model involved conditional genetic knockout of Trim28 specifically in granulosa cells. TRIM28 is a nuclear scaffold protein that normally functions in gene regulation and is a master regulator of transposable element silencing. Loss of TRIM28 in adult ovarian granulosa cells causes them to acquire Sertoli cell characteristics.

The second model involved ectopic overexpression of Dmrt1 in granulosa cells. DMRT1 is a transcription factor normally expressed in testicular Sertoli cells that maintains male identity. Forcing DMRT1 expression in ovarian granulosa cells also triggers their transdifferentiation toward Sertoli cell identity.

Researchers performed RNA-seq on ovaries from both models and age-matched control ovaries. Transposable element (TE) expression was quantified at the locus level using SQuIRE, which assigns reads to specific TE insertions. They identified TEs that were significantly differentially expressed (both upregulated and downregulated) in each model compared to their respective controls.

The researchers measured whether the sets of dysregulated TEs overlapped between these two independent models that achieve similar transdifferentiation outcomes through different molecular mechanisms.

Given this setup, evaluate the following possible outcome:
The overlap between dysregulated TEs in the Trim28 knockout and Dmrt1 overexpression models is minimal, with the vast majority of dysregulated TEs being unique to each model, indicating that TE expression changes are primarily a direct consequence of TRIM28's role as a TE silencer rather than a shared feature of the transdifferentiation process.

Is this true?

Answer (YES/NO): NO